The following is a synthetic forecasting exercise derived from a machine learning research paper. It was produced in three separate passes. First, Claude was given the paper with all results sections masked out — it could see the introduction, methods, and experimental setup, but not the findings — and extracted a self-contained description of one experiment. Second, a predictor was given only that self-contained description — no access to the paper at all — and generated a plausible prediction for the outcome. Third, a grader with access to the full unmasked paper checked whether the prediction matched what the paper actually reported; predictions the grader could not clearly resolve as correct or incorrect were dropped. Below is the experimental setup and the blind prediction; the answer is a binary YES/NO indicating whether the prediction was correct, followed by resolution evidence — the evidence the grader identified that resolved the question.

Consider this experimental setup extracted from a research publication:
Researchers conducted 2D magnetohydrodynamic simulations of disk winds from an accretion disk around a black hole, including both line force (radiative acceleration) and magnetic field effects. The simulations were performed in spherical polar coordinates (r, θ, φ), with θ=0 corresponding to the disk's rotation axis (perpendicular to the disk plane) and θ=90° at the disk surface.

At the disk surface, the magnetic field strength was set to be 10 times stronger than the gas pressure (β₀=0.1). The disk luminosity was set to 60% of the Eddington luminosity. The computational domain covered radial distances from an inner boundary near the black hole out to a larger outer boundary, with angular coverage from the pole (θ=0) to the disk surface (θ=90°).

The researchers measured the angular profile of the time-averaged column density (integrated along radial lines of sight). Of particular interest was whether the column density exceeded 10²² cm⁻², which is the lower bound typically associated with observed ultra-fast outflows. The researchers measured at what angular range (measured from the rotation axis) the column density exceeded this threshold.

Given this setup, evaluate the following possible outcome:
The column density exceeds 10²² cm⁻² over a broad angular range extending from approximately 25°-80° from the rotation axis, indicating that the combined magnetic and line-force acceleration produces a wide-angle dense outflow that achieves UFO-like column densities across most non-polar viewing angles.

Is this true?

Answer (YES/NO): NO